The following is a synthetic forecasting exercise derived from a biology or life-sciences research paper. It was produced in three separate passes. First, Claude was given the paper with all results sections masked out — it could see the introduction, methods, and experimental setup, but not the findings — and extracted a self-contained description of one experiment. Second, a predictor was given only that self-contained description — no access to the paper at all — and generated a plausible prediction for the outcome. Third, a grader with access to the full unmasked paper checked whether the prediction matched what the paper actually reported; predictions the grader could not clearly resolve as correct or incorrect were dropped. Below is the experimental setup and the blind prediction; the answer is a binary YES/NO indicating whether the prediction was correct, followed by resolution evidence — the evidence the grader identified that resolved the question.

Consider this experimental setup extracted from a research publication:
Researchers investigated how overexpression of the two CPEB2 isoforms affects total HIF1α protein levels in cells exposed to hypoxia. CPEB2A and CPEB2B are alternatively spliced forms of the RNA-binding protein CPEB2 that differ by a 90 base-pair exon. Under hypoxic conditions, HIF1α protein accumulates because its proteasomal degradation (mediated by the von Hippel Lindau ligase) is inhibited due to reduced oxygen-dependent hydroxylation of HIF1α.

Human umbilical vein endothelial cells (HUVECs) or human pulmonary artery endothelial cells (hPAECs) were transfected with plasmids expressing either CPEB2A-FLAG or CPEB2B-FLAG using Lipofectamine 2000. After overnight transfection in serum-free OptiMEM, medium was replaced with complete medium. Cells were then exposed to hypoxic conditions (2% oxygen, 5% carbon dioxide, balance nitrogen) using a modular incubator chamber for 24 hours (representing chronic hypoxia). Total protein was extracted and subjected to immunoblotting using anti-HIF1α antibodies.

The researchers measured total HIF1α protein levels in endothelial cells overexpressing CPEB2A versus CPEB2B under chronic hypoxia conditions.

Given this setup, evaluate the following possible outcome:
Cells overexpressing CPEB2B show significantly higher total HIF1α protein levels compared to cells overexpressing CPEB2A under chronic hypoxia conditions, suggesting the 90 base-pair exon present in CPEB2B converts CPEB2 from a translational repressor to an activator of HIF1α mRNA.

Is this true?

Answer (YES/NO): YES